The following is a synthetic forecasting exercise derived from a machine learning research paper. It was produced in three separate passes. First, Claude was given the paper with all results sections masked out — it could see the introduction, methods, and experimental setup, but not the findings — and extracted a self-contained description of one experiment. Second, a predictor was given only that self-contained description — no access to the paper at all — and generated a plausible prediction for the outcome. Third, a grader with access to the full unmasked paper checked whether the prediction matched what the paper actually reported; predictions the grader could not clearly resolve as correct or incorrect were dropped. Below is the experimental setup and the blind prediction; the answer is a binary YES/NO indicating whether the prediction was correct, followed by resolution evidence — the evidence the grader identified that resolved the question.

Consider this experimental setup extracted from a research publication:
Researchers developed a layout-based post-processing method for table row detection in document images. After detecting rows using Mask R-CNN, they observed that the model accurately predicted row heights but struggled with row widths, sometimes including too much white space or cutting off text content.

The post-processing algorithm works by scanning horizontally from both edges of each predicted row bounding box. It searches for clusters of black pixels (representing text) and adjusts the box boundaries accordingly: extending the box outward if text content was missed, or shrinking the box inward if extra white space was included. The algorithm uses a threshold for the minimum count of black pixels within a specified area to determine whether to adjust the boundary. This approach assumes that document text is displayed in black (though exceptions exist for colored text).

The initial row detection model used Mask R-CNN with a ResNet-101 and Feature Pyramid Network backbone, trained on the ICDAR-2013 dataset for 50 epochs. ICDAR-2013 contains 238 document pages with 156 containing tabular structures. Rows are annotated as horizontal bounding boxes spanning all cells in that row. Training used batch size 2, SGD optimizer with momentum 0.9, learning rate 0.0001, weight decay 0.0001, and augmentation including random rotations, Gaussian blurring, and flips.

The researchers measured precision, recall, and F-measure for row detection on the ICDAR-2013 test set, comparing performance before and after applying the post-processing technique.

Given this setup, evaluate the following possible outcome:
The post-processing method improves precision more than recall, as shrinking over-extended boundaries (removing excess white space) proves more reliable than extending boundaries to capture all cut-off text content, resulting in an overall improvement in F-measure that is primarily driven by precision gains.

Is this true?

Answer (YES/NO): YES